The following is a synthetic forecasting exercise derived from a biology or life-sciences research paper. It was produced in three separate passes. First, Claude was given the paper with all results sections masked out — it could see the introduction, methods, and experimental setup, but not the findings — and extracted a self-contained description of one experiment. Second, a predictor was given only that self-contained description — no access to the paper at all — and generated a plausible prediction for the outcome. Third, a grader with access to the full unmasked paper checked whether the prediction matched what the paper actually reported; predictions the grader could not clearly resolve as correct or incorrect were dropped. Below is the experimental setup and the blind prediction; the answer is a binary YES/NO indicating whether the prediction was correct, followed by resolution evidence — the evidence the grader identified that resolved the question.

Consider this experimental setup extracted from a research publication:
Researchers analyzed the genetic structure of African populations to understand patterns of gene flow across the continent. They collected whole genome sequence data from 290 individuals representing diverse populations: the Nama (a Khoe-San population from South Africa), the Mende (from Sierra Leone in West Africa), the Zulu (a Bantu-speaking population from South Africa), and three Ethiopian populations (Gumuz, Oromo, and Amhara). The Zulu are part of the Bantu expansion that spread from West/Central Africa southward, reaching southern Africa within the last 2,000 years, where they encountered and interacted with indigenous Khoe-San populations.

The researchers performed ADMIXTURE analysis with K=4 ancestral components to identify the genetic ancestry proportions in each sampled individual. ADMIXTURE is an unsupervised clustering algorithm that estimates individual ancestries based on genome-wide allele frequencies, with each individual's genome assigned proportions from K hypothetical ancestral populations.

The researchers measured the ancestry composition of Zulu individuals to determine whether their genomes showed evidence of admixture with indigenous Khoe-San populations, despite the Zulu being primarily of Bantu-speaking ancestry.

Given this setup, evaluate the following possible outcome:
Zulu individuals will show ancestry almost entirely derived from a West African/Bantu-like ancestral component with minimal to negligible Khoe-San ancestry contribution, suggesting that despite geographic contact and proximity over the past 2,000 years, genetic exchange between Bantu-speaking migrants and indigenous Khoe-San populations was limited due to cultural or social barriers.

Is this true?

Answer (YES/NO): NO